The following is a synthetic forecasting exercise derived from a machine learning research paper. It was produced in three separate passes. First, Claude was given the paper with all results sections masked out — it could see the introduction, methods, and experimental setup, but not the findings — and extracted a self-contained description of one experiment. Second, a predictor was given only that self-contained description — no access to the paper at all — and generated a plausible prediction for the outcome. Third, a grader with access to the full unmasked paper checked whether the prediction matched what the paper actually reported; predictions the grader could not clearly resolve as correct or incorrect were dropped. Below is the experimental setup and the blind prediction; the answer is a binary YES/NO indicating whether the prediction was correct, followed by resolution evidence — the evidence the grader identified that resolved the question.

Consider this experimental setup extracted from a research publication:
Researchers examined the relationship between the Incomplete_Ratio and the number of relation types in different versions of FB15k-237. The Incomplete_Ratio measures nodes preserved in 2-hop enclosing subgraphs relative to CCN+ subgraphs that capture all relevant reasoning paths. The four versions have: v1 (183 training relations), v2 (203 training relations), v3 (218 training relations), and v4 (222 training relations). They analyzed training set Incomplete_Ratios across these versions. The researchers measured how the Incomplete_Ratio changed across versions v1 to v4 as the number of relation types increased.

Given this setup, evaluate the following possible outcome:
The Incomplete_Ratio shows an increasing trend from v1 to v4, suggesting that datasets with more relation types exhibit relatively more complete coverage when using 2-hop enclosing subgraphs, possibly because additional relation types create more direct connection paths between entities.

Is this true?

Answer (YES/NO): YES